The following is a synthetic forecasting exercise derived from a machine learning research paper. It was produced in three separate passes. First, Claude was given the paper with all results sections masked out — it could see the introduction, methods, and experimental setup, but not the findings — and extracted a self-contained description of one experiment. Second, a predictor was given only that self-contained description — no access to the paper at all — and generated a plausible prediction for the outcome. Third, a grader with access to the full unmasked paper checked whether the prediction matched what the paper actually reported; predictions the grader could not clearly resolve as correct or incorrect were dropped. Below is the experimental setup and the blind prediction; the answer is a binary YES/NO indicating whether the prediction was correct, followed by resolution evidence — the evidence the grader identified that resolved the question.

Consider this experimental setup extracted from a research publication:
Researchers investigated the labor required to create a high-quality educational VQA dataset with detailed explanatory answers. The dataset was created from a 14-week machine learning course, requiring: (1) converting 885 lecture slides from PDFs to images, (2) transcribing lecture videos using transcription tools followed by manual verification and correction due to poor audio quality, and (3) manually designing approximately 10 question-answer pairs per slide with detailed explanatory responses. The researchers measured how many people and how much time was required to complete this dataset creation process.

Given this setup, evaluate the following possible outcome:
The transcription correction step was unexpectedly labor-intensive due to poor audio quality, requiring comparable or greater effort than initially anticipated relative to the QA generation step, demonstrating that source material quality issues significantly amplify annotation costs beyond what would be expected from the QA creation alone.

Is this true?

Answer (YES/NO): NO